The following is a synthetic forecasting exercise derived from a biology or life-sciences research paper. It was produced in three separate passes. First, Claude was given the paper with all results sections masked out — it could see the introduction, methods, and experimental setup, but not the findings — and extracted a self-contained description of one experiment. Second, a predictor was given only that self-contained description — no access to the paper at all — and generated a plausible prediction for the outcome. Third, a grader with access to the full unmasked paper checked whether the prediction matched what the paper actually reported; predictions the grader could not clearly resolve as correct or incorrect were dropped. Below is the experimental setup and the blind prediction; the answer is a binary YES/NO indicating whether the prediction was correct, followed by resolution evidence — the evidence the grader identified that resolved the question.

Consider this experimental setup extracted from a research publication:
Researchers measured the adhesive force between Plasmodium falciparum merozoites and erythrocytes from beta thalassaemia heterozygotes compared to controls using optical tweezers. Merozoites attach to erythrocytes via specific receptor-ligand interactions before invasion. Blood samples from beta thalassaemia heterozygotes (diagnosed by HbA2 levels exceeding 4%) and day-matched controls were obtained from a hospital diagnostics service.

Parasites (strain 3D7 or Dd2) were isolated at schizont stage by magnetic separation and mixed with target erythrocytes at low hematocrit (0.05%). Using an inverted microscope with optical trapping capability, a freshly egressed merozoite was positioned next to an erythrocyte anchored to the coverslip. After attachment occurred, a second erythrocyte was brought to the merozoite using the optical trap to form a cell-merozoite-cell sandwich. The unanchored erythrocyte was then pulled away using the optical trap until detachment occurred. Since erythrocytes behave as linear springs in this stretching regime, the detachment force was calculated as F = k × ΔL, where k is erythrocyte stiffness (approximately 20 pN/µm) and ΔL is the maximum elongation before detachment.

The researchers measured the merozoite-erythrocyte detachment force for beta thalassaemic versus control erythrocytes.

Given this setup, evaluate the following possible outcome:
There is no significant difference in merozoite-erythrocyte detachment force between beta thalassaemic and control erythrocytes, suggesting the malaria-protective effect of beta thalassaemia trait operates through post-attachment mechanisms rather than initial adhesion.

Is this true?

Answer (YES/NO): YES